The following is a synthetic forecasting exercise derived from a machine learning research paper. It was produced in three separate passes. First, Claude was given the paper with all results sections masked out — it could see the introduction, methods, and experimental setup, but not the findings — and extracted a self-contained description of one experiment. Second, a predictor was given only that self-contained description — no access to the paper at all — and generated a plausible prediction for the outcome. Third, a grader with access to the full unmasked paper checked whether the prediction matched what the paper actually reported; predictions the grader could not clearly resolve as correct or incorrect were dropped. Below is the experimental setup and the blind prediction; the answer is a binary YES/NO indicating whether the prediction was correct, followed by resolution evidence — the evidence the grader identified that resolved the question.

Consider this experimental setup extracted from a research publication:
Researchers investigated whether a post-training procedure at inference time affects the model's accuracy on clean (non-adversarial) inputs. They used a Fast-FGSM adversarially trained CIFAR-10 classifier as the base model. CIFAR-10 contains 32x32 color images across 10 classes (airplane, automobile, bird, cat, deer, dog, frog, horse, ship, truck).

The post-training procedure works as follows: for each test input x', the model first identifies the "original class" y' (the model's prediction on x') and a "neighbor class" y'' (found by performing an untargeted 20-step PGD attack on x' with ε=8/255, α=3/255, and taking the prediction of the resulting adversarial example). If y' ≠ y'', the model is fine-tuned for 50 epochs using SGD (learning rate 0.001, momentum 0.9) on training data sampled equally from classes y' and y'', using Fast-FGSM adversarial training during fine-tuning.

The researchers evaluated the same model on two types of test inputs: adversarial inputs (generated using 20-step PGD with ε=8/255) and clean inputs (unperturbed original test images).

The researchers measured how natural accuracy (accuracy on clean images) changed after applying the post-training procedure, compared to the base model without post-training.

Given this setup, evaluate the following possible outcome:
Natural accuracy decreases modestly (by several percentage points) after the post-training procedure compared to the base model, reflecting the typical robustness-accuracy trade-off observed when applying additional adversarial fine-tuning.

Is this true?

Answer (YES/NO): NO